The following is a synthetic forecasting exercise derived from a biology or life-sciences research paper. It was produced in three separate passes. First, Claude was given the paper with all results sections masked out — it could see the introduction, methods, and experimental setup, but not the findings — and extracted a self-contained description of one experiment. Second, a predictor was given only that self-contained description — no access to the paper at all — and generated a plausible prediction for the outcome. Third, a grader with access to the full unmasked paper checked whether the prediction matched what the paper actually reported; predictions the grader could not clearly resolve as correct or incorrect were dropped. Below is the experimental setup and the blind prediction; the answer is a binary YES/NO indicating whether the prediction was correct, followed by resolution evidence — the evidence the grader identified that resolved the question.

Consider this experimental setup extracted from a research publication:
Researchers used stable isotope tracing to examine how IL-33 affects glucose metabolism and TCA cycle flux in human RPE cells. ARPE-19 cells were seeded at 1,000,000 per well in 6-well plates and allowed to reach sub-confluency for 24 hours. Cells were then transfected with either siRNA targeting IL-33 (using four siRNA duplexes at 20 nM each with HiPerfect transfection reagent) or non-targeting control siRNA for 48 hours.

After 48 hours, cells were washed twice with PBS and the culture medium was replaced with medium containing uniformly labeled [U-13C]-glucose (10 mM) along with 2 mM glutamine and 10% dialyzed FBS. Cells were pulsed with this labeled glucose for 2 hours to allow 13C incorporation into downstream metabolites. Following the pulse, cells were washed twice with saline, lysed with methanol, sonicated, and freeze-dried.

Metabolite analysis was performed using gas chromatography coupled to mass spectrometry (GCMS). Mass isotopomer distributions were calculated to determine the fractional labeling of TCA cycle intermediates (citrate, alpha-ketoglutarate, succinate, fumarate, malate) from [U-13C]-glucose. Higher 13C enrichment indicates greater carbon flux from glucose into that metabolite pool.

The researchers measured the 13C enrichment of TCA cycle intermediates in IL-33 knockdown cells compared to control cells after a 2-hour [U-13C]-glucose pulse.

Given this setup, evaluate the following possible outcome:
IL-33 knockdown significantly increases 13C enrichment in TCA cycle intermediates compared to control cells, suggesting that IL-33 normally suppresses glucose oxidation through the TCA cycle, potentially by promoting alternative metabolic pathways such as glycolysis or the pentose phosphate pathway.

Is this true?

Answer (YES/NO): NO